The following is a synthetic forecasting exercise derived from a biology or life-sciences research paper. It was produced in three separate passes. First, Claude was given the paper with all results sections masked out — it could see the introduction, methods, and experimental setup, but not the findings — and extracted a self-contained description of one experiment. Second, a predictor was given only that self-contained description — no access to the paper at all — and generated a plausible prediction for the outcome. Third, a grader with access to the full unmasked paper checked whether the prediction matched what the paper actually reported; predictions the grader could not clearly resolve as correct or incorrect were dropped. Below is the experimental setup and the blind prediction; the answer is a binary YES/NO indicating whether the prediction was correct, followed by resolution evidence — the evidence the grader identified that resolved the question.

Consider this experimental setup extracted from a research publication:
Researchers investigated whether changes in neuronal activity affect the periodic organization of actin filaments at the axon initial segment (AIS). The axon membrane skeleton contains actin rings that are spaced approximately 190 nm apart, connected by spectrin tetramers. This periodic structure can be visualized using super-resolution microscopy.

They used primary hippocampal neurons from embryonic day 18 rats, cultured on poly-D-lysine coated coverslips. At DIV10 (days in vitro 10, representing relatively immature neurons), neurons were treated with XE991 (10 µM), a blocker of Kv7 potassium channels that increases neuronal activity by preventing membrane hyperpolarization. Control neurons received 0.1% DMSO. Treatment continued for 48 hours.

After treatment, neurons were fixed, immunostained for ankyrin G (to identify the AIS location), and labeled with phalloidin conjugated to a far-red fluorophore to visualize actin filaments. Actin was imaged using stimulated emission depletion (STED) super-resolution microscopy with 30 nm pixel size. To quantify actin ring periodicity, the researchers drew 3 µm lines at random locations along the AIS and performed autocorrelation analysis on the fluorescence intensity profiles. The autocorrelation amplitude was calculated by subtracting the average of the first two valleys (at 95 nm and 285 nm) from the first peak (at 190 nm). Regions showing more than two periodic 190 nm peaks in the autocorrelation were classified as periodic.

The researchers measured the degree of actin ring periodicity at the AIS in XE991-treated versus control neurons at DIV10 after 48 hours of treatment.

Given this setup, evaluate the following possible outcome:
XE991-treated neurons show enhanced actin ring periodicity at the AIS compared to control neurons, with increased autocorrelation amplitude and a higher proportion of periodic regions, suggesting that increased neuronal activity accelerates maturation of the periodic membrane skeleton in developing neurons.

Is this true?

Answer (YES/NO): NO